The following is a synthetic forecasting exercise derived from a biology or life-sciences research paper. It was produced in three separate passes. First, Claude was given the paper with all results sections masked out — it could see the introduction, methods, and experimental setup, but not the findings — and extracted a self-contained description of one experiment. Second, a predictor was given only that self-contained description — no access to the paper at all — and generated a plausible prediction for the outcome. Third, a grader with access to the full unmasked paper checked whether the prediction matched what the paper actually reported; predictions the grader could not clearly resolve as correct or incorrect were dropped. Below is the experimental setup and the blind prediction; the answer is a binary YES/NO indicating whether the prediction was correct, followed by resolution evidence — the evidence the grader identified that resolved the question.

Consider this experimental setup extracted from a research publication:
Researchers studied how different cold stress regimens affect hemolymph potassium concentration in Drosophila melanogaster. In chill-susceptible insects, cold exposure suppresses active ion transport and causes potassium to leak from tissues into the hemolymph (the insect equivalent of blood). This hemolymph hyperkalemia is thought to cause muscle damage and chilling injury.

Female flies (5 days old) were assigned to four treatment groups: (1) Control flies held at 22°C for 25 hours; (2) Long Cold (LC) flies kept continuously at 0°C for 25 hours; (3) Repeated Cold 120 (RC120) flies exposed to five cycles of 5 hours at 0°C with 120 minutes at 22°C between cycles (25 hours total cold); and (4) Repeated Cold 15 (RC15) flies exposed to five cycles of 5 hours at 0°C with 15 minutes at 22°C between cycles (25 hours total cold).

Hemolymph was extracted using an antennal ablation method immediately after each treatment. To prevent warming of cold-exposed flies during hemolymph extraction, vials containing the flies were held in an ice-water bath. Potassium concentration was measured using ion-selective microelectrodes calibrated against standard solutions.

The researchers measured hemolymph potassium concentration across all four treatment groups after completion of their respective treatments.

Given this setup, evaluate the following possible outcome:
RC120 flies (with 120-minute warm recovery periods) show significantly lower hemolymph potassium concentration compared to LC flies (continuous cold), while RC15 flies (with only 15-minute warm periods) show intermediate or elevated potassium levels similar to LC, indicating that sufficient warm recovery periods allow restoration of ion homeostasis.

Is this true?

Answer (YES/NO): NO